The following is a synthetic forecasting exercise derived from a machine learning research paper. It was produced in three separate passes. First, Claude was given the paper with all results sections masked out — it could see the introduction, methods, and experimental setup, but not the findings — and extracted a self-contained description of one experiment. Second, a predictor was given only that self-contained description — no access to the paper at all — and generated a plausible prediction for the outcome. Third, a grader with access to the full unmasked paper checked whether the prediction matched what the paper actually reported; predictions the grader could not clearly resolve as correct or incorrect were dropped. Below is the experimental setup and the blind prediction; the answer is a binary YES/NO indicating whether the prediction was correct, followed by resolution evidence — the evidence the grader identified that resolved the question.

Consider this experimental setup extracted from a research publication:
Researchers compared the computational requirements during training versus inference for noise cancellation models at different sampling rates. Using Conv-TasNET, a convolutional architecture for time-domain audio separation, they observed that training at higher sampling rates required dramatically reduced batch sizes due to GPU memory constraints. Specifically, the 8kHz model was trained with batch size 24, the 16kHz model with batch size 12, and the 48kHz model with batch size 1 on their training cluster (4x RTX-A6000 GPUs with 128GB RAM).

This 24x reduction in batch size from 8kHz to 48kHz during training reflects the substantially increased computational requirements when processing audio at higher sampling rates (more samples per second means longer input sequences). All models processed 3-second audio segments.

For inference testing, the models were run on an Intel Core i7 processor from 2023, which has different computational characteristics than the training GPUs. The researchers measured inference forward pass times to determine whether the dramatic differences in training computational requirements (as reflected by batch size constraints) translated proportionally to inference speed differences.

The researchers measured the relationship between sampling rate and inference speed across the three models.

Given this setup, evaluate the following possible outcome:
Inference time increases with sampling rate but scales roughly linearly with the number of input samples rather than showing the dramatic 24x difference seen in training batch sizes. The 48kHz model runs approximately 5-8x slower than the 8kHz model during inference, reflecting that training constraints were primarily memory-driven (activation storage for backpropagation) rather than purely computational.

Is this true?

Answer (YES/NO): YES